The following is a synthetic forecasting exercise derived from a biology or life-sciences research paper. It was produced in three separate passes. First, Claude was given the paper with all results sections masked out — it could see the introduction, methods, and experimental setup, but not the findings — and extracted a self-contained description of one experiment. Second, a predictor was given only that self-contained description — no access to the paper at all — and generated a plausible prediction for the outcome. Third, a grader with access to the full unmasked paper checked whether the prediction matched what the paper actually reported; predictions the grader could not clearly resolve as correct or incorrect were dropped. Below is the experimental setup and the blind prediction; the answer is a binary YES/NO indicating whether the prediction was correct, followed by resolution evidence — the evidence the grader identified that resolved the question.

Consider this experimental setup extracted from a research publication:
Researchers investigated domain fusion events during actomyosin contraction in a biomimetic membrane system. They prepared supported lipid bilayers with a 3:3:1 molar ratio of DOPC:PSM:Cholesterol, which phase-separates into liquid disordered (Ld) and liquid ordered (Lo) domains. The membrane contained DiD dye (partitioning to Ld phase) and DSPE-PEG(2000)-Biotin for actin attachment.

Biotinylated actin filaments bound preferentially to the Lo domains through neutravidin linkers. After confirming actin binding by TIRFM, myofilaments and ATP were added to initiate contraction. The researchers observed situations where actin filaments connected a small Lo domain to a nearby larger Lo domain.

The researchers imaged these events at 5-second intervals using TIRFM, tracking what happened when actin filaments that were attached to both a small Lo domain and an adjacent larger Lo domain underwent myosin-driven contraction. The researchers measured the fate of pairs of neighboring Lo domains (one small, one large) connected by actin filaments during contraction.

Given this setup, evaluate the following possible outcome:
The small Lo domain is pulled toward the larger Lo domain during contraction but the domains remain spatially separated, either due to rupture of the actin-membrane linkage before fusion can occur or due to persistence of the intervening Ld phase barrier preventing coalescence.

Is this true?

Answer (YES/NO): NO